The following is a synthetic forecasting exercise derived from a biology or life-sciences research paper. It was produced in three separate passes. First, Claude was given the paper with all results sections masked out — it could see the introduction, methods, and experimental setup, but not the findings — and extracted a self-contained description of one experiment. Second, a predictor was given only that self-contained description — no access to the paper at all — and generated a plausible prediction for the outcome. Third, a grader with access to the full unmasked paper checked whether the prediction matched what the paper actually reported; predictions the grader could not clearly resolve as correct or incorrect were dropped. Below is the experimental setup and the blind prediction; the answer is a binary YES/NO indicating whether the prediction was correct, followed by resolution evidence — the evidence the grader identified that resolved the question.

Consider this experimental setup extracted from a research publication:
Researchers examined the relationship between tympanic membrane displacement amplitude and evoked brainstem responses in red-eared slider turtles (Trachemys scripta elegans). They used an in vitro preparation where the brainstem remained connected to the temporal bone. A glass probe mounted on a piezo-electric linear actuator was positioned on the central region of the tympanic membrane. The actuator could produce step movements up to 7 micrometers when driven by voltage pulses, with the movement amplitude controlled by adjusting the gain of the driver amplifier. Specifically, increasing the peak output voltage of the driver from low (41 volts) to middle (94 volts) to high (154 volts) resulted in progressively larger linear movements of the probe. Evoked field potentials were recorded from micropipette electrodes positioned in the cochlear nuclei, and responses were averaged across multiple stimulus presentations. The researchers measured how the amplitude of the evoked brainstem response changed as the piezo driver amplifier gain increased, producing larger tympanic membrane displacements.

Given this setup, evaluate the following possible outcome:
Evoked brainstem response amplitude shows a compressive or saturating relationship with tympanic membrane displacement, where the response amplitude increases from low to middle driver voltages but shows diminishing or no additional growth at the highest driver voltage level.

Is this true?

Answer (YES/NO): NO